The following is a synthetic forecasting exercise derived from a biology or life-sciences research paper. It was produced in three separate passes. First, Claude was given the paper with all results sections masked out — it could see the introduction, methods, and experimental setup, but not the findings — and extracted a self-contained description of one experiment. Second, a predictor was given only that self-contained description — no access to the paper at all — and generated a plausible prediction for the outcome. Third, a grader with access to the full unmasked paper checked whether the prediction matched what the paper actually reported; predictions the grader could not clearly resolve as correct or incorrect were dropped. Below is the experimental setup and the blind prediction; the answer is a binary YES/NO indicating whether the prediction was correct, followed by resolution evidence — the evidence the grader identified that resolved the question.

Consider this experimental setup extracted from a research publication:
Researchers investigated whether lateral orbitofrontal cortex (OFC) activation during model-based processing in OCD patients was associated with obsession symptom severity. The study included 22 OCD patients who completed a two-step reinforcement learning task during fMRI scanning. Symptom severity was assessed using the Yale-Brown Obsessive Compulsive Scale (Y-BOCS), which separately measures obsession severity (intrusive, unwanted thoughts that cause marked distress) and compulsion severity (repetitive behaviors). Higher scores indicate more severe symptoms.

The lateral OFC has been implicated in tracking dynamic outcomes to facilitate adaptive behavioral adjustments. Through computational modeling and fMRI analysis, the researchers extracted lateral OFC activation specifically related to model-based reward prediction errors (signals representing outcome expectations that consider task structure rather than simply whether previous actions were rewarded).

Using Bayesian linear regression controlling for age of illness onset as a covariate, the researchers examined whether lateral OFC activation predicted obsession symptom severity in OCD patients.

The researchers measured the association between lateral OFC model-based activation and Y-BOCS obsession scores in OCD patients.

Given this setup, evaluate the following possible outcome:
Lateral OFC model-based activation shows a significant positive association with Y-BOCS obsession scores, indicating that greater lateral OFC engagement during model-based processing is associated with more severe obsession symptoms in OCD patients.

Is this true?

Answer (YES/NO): NO